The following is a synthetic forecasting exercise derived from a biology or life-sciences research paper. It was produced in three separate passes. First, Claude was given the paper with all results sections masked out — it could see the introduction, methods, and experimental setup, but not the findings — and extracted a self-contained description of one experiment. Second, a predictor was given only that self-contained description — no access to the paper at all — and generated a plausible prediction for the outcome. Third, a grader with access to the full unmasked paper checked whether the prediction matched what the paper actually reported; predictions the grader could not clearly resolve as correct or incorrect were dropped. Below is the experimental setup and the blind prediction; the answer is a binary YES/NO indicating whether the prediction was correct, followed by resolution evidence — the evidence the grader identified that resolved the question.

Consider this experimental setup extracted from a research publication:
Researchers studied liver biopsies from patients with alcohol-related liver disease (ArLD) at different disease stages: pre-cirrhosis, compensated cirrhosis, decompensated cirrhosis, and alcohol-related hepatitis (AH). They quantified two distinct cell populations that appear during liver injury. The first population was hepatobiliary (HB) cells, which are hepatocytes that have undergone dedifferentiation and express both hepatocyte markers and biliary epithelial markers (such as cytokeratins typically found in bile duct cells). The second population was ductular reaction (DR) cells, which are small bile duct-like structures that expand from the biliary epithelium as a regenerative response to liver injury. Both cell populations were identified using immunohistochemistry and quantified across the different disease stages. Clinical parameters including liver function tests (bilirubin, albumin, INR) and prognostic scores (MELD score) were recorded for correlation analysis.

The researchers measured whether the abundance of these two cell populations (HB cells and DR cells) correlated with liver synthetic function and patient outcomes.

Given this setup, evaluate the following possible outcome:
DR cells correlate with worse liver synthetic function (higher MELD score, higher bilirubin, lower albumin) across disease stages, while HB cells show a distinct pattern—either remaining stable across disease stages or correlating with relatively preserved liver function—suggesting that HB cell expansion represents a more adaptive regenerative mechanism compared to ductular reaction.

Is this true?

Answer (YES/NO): NO